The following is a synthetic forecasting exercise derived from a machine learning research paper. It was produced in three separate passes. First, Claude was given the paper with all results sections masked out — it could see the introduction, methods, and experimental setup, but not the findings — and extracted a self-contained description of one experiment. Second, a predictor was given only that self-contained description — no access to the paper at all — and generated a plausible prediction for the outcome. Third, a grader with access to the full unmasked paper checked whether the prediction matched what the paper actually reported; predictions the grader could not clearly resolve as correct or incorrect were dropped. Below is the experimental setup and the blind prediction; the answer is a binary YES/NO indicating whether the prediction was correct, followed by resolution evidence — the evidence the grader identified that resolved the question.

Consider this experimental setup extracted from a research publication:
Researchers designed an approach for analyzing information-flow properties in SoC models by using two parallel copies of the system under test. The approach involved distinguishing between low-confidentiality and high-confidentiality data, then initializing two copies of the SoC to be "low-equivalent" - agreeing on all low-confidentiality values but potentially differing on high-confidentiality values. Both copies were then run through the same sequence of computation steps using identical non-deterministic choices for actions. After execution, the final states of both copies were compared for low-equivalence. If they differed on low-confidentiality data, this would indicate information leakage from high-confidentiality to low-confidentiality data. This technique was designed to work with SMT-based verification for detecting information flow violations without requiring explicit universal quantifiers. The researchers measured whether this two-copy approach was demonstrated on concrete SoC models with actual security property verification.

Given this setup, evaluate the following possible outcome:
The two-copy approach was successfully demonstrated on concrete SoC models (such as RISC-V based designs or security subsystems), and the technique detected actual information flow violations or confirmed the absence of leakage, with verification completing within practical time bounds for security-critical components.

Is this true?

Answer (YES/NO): NO